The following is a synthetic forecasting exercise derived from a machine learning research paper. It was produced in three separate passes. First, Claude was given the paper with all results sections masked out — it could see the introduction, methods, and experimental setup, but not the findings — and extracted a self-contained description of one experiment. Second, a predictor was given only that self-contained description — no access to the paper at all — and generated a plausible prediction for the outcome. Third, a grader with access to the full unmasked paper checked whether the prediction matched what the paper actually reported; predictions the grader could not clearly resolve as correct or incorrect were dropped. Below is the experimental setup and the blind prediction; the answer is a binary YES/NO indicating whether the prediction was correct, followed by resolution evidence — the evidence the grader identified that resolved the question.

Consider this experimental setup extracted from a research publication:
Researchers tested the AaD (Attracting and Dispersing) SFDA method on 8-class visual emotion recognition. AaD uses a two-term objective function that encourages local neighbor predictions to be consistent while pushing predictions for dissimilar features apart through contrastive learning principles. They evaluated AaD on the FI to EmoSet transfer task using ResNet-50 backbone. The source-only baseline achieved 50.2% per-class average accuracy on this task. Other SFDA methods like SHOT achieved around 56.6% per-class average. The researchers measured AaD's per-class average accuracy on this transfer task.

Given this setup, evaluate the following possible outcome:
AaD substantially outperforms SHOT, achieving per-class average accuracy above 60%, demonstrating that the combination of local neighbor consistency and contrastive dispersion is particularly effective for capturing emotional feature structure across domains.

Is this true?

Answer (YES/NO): NO